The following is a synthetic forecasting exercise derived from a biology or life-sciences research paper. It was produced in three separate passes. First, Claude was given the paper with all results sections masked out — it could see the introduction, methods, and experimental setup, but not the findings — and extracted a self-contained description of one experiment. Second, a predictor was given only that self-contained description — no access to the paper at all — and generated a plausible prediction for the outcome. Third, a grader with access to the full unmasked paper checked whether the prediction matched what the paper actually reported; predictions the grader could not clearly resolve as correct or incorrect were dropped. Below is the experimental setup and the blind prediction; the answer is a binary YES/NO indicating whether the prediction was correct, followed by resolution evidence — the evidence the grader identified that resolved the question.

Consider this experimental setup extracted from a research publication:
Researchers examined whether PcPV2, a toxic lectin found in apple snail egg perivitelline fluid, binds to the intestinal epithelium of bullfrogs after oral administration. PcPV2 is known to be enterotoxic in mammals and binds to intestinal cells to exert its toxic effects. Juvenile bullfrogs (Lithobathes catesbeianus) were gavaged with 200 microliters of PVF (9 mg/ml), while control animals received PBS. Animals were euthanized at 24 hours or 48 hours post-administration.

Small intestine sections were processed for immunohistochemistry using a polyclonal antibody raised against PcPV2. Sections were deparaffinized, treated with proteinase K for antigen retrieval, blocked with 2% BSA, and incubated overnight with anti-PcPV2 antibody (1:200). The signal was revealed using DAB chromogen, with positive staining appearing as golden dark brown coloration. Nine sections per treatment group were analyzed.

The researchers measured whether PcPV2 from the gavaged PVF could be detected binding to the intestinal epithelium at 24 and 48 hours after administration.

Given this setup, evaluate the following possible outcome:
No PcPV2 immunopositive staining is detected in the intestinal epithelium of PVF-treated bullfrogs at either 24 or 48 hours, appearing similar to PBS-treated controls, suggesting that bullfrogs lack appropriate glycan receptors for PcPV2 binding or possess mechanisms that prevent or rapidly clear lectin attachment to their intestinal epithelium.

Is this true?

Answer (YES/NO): NO